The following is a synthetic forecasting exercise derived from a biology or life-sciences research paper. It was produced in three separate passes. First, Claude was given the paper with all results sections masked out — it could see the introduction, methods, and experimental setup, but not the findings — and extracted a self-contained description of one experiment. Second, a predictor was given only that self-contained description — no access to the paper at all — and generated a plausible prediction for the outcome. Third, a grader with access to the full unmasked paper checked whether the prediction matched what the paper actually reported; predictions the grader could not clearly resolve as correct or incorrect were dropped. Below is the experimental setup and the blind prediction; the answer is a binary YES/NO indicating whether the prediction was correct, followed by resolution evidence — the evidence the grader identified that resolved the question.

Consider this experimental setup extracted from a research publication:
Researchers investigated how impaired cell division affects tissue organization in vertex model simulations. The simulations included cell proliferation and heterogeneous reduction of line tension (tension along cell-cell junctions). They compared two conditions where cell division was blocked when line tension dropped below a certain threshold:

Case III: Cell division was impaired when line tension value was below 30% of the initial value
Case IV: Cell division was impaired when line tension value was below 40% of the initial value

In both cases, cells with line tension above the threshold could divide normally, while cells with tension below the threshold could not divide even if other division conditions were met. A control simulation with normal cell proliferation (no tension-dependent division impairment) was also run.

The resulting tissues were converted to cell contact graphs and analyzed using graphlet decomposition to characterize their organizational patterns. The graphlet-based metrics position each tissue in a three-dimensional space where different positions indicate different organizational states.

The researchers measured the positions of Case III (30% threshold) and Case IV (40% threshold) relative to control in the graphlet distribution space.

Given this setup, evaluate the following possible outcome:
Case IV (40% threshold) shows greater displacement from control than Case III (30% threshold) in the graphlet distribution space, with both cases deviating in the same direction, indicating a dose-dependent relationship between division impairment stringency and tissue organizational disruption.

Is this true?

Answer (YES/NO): NO